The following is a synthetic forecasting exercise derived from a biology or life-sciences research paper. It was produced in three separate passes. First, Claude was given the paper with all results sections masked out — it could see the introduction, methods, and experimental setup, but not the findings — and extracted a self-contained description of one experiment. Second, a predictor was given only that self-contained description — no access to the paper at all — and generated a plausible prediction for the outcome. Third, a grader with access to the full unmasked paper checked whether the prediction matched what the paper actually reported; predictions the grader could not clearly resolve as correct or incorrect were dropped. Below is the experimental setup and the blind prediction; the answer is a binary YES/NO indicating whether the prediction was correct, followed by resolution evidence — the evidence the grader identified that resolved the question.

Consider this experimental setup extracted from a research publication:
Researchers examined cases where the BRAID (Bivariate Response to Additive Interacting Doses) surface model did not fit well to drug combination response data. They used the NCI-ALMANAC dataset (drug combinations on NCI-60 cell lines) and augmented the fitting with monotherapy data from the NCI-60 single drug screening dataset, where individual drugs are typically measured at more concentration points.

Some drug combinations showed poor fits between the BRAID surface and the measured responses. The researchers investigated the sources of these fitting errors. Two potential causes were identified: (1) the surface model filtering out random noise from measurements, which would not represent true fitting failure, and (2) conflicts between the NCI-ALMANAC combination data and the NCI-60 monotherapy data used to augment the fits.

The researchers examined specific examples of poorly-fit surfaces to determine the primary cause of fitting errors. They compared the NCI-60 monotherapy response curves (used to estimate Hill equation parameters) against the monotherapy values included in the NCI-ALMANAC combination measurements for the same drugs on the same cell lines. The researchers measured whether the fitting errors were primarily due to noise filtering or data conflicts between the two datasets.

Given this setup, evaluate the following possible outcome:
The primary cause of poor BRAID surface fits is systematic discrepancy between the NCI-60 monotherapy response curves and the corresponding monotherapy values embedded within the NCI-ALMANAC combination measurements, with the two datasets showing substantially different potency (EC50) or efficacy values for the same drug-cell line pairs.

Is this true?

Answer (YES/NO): NO